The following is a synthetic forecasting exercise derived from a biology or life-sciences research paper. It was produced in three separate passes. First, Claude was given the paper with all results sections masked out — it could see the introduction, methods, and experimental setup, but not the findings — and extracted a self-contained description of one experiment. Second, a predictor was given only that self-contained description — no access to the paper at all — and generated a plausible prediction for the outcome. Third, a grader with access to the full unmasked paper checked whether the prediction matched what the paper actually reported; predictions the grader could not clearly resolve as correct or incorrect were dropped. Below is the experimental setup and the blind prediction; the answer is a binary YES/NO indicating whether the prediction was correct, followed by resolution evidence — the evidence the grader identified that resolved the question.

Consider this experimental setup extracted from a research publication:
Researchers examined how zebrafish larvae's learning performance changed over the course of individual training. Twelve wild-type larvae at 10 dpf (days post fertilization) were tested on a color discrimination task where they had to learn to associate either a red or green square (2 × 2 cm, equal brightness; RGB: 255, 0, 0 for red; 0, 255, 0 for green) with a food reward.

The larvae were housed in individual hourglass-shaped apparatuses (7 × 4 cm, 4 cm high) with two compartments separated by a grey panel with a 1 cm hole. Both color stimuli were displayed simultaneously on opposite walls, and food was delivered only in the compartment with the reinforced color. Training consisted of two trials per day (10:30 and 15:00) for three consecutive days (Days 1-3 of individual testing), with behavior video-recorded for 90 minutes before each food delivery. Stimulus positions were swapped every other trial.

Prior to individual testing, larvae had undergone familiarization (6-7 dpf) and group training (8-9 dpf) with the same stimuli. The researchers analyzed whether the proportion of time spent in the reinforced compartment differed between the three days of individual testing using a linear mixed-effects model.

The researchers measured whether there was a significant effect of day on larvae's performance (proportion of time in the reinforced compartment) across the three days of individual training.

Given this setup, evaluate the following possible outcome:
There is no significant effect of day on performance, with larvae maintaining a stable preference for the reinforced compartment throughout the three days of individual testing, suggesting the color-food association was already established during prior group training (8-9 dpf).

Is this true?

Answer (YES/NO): YES